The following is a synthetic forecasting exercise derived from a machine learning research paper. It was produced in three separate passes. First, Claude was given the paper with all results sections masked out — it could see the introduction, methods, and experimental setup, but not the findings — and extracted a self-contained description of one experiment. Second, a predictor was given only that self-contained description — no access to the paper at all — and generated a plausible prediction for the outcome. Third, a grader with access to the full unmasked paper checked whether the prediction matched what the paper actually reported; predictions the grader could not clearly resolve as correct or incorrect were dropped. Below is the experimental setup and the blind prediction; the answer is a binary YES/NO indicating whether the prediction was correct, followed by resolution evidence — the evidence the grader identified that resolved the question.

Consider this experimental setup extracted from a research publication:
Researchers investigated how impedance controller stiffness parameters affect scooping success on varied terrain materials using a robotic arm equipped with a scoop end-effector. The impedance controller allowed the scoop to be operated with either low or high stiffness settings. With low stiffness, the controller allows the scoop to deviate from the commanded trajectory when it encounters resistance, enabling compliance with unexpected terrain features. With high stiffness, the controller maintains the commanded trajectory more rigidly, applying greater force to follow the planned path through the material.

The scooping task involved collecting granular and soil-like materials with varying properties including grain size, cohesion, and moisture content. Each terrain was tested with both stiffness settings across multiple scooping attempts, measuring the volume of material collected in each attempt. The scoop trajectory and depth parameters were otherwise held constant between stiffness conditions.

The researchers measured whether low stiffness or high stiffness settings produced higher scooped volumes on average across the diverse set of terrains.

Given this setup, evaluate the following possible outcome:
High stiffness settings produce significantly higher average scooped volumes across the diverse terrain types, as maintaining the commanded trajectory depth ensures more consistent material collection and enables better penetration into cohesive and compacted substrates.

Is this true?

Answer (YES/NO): YES